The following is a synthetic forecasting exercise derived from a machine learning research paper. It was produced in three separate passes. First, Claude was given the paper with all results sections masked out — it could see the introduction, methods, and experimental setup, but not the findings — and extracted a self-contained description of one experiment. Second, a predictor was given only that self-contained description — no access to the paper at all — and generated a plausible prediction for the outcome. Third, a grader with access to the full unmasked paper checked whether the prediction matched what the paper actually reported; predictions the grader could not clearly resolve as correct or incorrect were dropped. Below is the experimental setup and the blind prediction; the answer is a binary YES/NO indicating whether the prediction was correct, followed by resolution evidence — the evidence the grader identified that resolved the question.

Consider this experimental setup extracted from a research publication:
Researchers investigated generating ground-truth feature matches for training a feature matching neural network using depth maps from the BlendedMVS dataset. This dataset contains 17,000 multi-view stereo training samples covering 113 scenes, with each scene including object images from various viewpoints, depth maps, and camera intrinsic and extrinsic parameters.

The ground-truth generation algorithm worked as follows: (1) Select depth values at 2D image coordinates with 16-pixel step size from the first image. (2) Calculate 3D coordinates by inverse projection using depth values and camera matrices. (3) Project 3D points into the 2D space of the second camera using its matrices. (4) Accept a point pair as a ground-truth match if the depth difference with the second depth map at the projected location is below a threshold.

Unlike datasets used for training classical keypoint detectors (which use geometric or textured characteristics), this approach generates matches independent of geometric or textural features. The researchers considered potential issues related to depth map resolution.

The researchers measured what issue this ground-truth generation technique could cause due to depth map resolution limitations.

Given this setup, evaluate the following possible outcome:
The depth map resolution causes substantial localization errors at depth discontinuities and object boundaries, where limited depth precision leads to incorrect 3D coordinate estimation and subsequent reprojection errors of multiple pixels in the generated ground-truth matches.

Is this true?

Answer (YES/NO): NO